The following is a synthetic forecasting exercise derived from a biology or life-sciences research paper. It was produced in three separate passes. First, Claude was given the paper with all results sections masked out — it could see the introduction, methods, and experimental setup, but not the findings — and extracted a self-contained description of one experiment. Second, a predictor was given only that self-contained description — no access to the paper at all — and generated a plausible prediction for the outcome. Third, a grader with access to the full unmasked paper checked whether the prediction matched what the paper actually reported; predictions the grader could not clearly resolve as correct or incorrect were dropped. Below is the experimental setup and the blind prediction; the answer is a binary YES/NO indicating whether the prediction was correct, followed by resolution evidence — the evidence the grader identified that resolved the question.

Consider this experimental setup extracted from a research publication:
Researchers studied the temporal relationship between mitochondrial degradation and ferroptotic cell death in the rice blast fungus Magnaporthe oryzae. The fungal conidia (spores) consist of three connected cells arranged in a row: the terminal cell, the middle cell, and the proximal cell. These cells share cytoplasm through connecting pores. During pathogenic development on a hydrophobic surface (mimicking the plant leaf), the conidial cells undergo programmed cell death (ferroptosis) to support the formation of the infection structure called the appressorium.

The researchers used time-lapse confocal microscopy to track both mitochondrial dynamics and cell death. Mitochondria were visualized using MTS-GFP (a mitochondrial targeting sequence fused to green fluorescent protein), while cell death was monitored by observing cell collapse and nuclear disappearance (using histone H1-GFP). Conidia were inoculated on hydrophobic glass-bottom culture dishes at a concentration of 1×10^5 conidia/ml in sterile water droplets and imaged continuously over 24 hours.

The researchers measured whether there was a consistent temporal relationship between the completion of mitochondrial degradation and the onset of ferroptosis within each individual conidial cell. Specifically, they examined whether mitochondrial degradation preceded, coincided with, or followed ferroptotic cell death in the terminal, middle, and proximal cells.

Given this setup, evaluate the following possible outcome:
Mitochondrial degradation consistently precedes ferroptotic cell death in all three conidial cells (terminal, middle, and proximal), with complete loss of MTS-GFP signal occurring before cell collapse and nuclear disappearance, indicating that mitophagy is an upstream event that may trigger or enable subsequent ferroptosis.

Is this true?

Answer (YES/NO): YES